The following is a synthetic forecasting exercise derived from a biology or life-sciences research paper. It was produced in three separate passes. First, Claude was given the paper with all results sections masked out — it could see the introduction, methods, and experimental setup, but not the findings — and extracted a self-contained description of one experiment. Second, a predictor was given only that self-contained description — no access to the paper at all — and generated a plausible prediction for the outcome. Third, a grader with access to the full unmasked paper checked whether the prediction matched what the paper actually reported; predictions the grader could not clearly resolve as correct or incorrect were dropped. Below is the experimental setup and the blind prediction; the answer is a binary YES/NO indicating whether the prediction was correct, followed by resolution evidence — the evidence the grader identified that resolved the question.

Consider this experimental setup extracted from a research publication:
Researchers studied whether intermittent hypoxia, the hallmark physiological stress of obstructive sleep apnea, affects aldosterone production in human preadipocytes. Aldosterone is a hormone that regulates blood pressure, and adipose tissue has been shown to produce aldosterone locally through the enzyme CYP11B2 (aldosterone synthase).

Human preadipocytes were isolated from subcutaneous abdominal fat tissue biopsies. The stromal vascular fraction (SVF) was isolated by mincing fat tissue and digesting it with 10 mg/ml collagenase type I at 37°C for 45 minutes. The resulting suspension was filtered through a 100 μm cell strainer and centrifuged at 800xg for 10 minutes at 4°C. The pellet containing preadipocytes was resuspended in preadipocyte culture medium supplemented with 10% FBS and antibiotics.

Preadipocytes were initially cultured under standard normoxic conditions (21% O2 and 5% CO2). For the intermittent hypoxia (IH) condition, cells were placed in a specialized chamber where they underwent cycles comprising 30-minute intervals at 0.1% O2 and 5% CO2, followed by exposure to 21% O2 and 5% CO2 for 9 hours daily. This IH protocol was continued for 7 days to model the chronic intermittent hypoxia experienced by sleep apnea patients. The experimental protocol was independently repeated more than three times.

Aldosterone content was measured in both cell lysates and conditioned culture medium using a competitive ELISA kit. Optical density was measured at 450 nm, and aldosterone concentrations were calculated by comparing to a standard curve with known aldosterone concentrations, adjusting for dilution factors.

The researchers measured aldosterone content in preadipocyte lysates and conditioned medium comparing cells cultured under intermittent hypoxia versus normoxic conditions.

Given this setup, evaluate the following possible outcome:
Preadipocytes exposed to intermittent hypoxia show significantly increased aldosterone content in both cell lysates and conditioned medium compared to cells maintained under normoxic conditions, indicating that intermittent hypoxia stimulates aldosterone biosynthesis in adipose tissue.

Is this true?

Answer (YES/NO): NO